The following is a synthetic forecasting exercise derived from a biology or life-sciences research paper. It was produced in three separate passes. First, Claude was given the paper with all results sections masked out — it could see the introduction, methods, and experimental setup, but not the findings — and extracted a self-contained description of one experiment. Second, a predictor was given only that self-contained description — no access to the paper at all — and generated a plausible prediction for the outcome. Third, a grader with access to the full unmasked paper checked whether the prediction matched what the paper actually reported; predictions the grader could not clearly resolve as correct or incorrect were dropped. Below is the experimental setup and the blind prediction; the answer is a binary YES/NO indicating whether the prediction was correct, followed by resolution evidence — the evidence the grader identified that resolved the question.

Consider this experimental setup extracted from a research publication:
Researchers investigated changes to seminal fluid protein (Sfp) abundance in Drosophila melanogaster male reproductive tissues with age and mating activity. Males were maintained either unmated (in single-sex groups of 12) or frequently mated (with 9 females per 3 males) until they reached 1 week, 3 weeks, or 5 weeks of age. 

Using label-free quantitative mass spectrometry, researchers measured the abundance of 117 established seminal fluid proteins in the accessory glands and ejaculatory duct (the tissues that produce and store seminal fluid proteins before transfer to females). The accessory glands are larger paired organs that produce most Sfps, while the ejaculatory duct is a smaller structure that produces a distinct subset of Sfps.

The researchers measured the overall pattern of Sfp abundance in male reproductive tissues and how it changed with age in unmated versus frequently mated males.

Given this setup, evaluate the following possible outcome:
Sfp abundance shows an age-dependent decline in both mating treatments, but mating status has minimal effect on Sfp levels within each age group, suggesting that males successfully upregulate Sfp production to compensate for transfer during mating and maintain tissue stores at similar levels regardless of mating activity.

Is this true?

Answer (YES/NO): NO